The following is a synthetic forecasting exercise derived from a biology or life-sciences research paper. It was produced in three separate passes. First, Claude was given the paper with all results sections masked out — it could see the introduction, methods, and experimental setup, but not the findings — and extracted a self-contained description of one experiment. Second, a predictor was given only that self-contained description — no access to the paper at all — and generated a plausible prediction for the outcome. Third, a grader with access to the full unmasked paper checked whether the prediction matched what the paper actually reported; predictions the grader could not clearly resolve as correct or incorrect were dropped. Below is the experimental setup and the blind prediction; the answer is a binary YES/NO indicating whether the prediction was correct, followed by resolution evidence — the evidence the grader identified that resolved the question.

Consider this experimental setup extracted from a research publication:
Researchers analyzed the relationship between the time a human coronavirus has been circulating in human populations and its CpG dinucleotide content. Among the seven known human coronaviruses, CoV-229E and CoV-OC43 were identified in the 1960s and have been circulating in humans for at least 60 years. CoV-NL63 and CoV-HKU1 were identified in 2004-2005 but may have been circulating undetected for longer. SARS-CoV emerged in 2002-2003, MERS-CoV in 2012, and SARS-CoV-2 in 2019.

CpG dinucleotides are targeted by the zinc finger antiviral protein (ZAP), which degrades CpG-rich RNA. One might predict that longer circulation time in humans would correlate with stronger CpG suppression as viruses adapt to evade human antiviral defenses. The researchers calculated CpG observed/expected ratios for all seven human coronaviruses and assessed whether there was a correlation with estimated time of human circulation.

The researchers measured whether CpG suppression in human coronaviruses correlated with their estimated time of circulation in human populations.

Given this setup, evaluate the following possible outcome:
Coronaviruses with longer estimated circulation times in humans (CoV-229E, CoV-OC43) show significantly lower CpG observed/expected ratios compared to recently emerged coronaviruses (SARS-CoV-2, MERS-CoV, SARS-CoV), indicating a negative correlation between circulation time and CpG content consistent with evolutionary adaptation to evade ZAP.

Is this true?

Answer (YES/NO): NO